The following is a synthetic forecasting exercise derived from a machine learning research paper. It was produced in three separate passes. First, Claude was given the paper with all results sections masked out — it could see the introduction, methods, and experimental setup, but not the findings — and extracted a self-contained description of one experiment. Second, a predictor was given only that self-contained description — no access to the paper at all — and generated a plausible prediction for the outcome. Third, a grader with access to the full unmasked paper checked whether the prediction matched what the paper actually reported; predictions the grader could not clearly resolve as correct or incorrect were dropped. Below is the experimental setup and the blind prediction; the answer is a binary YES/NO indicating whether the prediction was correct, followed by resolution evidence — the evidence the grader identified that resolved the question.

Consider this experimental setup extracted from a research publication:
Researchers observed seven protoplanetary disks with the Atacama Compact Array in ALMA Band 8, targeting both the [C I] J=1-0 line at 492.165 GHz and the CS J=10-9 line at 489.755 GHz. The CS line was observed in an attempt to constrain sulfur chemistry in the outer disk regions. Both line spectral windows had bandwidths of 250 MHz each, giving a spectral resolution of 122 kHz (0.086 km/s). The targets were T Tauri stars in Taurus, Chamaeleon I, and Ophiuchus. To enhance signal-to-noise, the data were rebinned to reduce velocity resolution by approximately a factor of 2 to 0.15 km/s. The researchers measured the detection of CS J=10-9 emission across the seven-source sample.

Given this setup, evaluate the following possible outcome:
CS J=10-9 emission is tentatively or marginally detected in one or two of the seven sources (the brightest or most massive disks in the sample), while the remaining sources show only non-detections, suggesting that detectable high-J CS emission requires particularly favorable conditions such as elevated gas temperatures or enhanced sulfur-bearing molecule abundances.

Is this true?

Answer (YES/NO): NO